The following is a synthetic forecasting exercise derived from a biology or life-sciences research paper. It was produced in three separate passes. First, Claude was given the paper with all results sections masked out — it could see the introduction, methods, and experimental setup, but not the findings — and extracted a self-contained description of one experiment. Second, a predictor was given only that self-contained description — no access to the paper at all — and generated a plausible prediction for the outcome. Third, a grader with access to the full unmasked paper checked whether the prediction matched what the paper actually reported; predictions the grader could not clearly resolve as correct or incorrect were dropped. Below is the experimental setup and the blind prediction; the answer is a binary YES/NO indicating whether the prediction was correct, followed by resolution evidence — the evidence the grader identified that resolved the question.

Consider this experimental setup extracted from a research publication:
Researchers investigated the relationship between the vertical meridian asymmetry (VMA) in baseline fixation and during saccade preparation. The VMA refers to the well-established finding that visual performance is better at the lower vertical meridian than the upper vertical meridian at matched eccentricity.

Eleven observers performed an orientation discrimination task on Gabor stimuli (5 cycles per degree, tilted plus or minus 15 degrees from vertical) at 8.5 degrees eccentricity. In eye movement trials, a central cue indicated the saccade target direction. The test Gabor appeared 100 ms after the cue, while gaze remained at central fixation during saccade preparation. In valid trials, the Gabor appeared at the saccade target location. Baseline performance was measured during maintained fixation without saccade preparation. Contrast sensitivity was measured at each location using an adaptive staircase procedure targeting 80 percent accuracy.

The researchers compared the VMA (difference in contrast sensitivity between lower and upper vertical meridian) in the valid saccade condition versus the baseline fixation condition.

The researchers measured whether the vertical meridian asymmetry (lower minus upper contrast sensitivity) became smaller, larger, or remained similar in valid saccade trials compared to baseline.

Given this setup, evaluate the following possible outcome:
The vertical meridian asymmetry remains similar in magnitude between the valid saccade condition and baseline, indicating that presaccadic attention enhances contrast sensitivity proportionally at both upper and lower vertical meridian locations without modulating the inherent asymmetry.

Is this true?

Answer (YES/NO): NO